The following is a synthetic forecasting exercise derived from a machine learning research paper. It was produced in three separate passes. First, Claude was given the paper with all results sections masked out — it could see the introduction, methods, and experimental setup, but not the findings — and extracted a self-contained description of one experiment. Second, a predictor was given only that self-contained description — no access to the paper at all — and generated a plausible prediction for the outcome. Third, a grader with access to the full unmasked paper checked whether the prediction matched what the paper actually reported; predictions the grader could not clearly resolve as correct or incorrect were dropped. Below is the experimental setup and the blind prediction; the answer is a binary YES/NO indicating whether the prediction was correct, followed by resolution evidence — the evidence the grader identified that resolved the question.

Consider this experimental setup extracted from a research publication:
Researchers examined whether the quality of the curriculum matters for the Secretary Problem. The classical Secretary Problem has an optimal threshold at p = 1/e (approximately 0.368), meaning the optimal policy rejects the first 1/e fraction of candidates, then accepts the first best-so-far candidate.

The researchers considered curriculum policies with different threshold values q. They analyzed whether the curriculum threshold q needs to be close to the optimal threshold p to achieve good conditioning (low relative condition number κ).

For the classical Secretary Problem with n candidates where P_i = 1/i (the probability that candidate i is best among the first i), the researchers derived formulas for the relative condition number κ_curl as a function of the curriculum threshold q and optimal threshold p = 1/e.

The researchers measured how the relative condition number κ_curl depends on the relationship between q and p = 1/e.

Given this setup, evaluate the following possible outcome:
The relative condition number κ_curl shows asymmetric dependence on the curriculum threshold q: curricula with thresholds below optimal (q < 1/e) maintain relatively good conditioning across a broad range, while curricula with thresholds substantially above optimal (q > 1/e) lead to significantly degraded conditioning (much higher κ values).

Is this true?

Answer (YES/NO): NO